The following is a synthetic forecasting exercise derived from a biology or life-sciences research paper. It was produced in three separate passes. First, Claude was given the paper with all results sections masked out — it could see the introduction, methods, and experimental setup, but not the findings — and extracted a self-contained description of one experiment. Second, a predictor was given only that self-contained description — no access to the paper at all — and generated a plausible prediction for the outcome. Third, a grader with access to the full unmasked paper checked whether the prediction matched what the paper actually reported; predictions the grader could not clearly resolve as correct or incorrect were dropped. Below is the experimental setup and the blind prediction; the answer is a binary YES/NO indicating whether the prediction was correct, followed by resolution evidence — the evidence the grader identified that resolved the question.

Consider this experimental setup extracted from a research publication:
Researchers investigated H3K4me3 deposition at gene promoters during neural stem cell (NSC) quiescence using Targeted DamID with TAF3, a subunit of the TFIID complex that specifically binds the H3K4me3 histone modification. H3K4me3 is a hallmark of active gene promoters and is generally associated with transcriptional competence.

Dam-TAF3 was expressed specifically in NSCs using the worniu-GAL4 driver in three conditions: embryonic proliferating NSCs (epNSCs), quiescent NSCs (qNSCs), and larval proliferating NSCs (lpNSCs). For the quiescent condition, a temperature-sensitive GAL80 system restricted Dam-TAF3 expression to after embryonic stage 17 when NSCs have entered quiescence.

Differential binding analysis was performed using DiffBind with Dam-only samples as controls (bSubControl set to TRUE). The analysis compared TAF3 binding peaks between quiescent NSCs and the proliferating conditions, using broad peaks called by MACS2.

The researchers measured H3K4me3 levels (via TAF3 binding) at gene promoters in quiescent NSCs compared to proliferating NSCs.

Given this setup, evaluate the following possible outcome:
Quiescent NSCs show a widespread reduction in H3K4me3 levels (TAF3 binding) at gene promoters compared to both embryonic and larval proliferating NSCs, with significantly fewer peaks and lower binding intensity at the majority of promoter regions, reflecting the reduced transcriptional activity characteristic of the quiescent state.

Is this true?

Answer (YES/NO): NO